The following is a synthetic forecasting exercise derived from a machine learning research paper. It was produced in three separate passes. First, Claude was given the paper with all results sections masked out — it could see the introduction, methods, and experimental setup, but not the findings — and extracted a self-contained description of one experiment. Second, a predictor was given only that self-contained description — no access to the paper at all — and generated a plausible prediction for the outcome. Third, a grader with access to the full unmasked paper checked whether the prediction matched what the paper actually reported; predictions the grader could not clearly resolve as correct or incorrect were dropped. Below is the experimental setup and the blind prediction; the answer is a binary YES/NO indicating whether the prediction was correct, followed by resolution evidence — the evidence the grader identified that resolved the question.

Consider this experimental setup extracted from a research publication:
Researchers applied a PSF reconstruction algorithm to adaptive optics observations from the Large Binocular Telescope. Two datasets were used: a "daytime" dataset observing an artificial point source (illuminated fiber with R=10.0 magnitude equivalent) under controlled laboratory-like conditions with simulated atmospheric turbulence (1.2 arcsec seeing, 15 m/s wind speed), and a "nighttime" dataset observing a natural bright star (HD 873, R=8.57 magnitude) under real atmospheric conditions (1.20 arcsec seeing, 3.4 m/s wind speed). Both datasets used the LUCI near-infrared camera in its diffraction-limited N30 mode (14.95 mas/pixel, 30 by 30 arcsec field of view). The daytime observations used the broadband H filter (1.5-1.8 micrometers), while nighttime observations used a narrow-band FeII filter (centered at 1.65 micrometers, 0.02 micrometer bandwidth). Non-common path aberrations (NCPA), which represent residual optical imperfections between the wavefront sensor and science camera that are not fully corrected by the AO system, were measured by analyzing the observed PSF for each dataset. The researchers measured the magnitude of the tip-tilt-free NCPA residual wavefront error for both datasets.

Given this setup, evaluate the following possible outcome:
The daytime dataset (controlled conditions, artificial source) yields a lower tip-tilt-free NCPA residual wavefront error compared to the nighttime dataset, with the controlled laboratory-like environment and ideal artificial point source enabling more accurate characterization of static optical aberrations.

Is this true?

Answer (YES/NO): NO